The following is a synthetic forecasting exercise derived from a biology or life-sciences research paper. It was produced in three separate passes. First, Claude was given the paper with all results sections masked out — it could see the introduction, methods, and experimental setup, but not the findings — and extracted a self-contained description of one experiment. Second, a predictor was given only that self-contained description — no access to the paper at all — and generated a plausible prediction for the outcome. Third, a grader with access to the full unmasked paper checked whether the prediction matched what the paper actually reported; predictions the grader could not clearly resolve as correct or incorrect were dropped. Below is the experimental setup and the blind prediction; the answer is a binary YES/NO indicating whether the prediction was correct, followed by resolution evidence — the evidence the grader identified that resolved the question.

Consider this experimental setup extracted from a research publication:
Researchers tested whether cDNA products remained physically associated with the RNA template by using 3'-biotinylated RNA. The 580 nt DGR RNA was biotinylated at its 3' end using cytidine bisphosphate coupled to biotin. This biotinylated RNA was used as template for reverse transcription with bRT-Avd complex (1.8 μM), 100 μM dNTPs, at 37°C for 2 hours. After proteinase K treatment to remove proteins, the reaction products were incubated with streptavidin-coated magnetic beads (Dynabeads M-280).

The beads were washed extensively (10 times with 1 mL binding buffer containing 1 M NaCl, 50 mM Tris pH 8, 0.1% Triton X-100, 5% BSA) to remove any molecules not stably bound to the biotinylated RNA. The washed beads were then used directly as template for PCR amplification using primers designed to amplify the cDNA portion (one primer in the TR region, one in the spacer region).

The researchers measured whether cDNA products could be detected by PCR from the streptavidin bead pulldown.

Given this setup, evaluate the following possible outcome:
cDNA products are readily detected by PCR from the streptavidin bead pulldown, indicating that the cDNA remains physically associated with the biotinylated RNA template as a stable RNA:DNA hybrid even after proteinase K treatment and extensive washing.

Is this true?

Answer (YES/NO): NO